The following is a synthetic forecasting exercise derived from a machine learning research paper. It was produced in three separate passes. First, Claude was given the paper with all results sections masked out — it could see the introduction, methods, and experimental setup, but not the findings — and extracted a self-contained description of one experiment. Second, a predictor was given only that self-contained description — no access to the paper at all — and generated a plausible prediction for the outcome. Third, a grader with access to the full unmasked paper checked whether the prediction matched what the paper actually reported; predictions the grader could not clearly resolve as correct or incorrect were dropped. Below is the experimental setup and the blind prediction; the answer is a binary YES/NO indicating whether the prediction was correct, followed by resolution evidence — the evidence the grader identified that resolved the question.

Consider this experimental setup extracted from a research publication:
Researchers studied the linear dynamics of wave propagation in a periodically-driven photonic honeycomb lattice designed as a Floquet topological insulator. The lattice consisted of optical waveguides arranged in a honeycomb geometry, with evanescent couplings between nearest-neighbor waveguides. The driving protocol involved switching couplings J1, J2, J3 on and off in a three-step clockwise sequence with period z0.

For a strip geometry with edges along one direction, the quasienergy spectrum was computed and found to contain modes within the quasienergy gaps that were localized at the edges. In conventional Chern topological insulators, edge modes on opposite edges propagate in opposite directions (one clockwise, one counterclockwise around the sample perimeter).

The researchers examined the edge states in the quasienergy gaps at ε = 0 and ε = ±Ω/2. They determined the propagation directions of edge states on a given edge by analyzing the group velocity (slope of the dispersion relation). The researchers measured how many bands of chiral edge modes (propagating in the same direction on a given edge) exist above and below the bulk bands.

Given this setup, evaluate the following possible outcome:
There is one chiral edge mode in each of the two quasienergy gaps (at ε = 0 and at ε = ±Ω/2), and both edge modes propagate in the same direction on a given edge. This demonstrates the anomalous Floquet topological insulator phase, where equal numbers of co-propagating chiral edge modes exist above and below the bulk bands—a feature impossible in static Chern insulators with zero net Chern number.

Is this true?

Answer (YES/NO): YES